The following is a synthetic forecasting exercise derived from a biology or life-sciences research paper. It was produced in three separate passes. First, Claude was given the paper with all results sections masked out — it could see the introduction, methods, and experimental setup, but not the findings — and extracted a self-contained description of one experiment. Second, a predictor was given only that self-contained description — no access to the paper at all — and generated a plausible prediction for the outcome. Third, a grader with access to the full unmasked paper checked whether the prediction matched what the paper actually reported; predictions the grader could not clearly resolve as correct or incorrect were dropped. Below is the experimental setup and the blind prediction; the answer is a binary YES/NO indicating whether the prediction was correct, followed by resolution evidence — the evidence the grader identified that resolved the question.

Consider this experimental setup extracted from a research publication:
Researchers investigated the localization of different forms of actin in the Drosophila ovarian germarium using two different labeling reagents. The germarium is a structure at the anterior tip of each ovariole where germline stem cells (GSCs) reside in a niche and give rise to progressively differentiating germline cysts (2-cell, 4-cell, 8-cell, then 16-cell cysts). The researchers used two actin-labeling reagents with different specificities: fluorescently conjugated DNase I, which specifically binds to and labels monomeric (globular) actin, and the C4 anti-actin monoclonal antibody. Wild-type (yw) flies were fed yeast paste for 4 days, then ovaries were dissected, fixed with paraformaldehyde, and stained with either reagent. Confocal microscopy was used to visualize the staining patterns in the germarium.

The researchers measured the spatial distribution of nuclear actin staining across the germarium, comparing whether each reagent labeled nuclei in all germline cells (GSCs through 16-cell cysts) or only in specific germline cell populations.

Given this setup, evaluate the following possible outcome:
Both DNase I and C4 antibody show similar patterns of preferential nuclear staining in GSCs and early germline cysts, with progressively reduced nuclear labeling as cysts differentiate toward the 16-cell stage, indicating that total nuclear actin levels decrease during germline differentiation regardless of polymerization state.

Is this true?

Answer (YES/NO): NO